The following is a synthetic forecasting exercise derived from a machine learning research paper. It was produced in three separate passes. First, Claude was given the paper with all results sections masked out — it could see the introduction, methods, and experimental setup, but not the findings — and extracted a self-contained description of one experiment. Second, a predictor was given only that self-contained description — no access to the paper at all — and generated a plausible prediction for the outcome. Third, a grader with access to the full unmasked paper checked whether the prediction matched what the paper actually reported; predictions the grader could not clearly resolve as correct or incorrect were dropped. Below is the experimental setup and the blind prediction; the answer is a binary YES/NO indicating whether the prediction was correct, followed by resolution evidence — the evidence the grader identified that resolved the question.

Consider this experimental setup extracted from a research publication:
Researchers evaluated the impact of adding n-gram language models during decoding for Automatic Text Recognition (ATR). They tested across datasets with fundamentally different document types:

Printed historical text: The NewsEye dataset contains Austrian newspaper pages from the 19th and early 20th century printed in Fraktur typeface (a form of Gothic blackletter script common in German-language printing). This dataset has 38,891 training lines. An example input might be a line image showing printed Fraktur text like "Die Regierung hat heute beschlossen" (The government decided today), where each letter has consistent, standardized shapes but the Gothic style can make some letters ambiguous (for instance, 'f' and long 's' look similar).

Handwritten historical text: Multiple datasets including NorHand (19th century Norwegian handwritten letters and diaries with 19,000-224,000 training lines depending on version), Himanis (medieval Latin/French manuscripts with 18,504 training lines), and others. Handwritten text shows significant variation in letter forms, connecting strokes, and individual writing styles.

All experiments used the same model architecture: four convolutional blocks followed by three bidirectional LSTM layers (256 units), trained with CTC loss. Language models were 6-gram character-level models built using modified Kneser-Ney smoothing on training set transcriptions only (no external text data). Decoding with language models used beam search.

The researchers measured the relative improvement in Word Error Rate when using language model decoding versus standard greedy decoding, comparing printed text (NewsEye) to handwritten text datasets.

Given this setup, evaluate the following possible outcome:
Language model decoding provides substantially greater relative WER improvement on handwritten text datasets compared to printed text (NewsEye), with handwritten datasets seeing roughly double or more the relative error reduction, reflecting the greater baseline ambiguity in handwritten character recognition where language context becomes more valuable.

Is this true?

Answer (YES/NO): NO